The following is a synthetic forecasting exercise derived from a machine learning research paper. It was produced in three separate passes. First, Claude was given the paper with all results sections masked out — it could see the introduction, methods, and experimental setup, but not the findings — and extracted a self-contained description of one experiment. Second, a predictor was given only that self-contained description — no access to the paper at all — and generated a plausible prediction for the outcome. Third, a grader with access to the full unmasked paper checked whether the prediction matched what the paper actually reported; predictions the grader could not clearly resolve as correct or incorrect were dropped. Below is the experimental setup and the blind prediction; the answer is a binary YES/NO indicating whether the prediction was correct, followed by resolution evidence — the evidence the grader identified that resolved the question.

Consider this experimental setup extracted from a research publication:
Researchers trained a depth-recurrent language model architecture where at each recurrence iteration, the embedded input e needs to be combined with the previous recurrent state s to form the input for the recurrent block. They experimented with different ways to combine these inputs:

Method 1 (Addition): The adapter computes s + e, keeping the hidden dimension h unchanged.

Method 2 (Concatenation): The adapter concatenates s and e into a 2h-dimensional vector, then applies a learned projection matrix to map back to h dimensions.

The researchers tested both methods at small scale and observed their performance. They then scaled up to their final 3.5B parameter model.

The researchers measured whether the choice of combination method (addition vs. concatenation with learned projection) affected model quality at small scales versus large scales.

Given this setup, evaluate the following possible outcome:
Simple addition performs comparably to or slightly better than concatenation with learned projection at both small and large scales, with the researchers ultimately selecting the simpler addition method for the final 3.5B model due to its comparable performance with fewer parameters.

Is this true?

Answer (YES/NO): NO